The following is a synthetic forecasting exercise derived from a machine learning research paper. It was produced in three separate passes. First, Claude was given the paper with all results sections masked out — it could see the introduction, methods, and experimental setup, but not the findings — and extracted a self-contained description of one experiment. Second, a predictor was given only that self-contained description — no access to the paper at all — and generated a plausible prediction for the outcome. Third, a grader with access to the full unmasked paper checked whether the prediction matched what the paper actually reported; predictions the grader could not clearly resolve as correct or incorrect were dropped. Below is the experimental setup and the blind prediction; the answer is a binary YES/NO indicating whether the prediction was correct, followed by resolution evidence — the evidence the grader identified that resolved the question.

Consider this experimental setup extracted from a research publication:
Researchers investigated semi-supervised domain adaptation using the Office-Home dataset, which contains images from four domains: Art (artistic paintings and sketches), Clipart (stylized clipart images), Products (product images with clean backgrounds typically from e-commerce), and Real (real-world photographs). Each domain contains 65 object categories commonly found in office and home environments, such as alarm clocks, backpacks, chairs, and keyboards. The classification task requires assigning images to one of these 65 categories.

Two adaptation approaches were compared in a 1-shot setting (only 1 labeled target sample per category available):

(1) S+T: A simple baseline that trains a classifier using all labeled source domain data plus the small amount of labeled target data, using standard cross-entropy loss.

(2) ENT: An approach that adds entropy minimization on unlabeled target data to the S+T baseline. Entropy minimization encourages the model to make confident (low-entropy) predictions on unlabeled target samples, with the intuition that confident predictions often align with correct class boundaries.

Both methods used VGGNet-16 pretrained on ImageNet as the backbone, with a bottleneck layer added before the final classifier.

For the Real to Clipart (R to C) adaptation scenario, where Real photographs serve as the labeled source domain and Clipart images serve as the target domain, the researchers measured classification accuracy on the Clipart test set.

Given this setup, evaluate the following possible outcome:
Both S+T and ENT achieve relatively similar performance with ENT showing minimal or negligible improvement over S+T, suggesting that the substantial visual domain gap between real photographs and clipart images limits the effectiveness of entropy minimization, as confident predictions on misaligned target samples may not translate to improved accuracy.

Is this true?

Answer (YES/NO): NO